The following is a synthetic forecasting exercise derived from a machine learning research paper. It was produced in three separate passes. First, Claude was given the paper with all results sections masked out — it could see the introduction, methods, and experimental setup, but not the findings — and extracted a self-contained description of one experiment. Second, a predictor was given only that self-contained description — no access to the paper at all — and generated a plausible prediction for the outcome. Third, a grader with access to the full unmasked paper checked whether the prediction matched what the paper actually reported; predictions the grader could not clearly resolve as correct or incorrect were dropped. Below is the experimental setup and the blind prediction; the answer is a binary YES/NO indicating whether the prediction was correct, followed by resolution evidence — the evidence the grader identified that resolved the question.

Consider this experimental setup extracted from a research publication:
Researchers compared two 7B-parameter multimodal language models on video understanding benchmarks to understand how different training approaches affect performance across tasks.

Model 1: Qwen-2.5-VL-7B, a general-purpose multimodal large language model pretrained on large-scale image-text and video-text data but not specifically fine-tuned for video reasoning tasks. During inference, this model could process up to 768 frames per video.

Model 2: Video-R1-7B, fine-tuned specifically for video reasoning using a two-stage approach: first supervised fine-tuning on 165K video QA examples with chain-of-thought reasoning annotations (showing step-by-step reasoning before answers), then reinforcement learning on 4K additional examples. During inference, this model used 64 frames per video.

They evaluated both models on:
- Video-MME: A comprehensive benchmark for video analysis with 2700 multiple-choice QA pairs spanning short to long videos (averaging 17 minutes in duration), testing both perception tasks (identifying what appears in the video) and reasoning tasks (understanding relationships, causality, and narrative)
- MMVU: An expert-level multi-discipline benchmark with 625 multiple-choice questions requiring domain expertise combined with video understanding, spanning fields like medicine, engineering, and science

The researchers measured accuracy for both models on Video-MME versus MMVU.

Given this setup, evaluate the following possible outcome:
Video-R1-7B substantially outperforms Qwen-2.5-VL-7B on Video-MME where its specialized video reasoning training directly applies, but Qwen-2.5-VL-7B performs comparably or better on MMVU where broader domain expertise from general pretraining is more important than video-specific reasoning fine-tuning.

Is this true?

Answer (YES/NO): NO